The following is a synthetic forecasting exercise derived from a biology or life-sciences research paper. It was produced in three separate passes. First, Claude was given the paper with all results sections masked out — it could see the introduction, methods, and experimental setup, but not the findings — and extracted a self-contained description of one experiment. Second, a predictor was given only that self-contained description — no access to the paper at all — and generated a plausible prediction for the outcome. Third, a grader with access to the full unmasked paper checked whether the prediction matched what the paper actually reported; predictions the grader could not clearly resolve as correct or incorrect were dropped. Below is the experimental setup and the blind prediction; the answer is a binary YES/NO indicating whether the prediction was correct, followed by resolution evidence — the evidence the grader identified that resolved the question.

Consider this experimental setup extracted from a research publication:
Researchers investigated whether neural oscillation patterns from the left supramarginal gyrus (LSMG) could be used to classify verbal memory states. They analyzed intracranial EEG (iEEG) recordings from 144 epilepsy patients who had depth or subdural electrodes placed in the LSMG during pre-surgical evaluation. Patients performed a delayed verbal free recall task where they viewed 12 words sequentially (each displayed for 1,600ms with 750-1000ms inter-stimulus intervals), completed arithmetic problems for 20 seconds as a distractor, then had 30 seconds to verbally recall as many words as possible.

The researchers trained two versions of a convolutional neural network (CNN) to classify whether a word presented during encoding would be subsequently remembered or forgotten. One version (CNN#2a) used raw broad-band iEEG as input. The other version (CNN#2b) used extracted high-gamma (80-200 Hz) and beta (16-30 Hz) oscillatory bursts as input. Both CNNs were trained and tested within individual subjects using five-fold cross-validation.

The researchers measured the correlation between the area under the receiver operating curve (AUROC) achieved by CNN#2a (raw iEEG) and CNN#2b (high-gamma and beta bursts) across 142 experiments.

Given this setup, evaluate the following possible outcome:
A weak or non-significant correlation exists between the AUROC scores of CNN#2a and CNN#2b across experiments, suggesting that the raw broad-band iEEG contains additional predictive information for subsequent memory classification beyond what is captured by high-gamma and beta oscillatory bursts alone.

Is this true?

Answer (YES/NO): NO